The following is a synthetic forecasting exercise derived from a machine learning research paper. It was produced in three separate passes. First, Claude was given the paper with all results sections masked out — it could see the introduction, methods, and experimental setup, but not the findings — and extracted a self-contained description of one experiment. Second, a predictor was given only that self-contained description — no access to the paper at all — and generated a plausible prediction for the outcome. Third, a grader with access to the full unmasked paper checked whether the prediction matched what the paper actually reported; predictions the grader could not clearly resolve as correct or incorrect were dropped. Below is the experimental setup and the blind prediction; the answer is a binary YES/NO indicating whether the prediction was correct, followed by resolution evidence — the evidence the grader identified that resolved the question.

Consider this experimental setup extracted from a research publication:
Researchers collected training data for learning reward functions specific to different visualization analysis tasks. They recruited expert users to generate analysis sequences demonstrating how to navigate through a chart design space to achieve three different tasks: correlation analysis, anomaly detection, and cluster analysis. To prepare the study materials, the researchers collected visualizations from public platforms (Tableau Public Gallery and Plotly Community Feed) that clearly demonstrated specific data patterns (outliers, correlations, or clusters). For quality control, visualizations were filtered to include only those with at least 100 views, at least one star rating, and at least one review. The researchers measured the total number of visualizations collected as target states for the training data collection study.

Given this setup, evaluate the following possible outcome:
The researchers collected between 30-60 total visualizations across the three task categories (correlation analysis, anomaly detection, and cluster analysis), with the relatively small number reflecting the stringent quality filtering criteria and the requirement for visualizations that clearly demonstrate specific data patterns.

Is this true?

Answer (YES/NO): YES